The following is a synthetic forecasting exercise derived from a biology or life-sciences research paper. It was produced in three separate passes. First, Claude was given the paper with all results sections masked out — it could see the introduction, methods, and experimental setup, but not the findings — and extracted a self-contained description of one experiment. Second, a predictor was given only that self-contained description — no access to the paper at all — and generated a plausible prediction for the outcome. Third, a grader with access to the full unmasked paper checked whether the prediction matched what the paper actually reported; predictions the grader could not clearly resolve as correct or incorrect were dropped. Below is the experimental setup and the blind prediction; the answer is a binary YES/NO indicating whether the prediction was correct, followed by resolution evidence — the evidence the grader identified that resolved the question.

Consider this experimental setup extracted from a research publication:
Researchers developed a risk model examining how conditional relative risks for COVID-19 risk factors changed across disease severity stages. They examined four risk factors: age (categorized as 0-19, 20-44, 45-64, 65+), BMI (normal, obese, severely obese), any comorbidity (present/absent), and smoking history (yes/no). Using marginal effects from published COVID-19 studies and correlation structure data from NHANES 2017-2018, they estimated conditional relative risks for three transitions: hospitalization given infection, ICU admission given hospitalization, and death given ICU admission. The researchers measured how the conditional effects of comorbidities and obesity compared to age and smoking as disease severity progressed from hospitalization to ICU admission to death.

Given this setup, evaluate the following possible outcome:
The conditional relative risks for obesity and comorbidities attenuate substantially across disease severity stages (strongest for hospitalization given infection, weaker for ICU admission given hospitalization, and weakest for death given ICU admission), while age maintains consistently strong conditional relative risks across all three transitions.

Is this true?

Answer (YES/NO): NO